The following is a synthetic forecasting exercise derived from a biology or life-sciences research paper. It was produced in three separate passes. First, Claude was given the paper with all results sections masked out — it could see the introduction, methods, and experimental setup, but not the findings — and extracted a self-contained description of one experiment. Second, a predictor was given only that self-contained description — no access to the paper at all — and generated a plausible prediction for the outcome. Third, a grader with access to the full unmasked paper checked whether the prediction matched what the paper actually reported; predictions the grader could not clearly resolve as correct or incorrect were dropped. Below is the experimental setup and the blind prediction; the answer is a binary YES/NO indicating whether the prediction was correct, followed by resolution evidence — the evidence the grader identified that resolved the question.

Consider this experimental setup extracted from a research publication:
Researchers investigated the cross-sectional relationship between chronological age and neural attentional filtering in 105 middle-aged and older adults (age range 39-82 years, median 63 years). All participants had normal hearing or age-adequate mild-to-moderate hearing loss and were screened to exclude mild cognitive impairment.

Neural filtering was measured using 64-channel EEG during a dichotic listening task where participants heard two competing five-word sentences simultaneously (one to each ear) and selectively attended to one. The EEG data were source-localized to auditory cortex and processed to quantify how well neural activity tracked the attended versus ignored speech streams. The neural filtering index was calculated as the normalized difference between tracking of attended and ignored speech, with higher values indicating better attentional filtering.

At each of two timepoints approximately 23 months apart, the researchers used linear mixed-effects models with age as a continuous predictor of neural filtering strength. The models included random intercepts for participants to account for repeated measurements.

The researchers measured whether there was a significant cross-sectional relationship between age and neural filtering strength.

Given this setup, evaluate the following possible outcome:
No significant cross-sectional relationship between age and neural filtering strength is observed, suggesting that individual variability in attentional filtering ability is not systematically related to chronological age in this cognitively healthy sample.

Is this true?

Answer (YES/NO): YES